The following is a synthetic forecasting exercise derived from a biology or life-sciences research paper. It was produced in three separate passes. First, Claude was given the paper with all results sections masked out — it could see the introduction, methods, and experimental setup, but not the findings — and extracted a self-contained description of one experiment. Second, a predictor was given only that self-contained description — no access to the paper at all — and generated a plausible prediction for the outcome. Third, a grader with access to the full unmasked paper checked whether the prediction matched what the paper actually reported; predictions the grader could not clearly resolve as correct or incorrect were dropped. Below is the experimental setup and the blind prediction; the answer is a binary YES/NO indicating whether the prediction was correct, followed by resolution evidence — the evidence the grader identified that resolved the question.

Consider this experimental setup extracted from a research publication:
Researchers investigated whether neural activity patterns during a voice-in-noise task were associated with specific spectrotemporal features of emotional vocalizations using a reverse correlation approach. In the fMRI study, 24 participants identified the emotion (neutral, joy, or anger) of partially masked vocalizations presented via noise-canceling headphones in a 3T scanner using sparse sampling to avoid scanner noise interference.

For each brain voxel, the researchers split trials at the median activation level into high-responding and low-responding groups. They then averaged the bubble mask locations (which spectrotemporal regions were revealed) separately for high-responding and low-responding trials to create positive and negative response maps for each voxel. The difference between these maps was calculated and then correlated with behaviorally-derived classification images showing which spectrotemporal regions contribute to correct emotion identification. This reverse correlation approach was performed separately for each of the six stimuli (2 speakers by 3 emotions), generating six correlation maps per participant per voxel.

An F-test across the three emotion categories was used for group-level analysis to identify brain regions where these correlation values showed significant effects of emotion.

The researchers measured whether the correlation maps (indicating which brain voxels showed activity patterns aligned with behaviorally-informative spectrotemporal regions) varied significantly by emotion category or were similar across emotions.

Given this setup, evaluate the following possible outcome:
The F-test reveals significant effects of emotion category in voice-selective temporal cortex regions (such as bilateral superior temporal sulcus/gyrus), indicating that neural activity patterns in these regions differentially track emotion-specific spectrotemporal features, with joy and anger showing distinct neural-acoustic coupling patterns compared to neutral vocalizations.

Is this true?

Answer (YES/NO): NO